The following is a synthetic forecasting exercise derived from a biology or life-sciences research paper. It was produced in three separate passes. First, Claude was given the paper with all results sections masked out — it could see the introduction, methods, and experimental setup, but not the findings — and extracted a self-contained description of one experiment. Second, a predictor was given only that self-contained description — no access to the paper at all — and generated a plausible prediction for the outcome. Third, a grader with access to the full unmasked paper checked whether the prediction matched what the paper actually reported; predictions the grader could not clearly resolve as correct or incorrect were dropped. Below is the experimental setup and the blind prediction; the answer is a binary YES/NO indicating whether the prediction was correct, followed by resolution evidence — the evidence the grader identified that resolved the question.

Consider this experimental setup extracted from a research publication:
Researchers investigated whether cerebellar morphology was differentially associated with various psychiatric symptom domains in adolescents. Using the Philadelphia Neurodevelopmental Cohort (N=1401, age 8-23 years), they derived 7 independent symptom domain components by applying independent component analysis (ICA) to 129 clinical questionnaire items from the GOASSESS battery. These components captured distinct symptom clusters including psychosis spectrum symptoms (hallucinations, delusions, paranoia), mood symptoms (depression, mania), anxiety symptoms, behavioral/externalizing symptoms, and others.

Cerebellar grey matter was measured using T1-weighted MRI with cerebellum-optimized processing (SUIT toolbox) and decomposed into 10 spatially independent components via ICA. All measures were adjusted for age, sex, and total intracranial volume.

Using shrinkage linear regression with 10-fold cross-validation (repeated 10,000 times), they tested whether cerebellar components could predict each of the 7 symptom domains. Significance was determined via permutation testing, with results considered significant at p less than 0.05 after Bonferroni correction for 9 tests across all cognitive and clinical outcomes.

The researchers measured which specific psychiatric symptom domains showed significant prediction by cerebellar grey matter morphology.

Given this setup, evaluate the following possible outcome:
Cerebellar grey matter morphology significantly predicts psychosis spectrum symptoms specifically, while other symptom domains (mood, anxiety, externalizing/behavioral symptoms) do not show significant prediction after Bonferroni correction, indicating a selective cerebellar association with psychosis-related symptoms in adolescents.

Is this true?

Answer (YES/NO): NO